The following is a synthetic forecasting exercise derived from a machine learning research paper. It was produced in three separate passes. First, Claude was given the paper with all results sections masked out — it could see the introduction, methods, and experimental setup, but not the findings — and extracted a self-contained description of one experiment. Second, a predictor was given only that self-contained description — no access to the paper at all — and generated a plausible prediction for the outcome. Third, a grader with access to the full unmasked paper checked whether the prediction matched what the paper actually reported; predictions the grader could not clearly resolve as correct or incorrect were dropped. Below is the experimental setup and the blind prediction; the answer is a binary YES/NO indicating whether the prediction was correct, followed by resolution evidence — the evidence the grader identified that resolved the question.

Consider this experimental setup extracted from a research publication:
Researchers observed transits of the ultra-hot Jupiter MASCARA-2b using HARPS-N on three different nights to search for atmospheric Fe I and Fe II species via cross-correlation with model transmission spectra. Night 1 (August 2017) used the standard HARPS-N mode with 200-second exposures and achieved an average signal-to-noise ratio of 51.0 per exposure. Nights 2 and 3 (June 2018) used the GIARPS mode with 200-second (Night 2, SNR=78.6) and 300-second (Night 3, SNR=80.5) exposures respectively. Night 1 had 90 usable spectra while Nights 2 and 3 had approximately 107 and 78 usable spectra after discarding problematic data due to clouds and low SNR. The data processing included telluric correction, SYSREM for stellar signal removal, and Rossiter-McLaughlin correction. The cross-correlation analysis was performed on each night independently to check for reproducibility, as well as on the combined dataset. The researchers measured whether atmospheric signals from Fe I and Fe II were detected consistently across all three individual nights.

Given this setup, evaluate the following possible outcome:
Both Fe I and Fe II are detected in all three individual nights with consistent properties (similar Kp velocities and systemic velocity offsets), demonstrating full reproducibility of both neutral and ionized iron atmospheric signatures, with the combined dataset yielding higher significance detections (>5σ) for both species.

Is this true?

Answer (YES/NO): NO